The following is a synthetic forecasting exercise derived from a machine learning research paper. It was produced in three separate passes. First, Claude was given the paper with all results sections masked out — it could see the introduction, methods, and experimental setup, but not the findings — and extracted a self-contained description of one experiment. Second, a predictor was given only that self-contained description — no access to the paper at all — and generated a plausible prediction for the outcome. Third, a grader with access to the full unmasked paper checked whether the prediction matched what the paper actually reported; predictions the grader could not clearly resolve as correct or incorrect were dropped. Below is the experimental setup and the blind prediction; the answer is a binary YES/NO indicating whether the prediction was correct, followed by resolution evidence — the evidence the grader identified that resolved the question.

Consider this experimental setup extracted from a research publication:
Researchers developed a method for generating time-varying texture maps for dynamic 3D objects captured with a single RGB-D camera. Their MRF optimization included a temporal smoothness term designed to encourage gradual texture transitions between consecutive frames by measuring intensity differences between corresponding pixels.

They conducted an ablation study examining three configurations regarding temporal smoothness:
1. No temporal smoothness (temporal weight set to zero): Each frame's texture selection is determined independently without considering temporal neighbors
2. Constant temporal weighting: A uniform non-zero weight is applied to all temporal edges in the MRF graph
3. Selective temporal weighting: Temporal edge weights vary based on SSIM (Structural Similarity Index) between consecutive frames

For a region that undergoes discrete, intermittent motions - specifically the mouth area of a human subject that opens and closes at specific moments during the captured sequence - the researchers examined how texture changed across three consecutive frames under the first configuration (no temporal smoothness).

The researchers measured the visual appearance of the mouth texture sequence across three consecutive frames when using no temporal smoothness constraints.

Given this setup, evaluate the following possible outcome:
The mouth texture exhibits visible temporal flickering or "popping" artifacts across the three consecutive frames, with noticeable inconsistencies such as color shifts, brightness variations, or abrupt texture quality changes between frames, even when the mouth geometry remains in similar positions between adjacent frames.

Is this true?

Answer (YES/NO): NO